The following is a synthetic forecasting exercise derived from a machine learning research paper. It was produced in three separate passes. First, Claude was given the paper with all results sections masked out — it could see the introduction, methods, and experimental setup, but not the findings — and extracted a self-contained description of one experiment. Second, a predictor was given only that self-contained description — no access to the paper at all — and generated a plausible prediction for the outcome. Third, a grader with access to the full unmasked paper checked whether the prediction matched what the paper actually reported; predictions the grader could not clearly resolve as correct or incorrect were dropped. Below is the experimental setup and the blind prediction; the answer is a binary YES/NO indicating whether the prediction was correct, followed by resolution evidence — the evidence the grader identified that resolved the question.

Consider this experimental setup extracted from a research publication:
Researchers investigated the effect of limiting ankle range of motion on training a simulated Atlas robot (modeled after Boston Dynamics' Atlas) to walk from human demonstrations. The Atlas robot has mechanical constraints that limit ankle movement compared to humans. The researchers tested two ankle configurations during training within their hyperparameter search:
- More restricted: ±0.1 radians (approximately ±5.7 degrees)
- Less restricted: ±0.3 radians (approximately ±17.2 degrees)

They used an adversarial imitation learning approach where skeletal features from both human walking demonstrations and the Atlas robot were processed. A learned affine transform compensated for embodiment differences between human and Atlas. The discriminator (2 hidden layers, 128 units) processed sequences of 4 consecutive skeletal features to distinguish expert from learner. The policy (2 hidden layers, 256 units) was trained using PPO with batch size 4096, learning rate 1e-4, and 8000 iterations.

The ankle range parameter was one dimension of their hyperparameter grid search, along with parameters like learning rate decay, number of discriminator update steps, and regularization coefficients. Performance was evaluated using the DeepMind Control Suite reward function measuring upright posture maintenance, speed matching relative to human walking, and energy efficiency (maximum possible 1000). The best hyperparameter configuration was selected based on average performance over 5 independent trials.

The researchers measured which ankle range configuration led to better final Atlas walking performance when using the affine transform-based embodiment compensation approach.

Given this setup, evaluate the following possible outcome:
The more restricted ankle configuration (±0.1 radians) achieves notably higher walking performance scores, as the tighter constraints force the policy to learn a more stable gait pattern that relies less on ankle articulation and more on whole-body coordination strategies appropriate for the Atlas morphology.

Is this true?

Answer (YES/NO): YES